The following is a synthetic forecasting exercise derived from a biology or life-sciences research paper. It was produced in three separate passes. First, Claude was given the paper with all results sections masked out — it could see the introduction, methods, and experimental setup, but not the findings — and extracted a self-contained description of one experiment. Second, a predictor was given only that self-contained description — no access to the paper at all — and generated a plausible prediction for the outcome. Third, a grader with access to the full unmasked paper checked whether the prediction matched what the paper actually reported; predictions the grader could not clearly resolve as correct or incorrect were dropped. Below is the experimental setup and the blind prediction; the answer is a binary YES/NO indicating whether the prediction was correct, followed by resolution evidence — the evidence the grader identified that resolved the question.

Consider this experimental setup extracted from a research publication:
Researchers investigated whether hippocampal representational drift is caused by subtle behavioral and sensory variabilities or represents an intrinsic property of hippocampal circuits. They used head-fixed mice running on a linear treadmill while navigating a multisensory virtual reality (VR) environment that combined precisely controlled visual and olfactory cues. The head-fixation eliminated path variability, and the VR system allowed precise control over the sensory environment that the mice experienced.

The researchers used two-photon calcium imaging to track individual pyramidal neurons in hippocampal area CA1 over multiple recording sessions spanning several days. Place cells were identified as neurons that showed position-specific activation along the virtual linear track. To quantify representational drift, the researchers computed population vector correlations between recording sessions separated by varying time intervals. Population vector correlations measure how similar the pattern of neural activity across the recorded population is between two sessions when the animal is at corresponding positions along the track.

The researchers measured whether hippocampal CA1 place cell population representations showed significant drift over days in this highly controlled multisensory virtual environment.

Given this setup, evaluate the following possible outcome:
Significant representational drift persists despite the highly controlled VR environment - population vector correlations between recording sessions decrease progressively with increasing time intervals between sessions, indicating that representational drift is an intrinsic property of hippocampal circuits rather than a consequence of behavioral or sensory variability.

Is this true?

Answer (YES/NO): YES